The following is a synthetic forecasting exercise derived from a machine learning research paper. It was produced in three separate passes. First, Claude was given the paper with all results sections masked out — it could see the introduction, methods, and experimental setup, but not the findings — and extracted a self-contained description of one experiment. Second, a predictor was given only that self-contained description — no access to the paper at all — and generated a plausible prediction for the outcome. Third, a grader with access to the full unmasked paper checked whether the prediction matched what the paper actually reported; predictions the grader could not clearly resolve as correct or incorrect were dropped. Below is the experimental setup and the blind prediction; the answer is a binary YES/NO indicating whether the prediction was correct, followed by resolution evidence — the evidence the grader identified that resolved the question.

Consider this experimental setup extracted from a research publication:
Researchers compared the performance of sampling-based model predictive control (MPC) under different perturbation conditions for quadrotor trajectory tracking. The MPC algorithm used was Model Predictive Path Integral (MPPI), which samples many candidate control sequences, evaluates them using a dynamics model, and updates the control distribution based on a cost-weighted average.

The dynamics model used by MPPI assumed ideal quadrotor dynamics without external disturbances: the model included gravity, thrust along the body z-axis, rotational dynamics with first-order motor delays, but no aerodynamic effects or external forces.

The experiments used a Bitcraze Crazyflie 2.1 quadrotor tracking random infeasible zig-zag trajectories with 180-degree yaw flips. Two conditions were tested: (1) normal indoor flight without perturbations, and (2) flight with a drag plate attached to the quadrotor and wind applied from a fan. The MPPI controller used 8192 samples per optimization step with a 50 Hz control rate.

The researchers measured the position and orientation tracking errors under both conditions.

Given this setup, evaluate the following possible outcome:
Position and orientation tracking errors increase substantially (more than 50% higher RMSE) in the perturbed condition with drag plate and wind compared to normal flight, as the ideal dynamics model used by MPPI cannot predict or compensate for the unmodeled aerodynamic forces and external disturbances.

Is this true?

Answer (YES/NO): NO